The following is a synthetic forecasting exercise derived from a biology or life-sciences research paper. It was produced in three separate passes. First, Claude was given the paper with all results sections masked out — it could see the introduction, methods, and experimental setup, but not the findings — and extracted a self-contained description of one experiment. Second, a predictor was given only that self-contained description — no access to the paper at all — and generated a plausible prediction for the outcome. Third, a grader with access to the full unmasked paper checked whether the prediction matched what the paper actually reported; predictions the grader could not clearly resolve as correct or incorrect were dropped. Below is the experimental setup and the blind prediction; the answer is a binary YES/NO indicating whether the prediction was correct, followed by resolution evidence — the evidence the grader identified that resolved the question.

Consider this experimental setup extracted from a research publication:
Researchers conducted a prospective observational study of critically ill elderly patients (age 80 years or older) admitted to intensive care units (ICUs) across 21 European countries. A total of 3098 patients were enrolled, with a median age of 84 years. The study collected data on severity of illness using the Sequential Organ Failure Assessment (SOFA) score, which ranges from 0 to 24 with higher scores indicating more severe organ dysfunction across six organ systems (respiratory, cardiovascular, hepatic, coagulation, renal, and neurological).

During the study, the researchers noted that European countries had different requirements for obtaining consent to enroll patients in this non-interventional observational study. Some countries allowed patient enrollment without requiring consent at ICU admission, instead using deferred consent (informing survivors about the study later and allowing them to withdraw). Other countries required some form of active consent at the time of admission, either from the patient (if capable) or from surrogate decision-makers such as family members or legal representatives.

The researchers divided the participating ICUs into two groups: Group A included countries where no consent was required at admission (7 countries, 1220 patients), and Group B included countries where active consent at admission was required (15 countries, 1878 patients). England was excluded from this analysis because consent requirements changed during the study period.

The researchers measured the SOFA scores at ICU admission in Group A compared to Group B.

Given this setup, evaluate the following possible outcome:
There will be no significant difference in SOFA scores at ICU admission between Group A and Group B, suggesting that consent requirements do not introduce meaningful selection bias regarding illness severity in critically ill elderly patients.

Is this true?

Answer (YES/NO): NO